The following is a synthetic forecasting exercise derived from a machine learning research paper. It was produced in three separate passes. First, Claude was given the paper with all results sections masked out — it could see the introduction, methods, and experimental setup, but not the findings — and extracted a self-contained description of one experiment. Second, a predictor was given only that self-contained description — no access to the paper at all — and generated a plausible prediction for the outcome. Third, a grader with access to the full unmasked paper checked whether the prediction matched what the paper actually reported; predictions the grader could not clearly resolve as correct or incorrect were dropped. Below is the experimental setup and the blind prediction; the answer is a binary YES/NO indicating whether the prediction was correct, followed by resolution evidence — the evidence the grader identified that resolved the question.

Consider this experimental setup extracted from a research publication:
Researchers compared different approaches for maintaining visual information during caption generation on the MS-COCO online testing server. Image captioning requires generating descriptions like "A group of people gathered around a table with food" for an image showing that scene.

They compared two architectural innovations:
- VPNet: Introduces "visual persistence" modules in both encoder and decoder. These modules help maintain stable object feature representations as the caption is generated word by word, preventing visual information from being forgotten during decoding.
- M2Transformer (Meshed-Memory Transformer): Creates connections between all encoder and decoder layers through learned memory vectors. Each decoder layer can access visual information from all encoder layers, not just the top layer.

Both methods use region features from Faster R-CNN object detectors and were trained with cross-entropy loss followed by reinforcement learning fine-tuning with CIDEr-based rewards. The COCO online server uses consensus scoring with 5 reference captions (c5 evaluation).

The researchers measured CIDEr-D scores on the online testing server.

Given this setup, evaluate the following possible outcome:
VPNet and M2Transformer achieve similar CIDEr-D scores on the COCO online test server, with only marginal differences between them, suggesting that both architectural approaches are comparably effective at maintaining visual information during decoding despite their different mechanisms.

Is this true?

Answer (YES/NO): NO